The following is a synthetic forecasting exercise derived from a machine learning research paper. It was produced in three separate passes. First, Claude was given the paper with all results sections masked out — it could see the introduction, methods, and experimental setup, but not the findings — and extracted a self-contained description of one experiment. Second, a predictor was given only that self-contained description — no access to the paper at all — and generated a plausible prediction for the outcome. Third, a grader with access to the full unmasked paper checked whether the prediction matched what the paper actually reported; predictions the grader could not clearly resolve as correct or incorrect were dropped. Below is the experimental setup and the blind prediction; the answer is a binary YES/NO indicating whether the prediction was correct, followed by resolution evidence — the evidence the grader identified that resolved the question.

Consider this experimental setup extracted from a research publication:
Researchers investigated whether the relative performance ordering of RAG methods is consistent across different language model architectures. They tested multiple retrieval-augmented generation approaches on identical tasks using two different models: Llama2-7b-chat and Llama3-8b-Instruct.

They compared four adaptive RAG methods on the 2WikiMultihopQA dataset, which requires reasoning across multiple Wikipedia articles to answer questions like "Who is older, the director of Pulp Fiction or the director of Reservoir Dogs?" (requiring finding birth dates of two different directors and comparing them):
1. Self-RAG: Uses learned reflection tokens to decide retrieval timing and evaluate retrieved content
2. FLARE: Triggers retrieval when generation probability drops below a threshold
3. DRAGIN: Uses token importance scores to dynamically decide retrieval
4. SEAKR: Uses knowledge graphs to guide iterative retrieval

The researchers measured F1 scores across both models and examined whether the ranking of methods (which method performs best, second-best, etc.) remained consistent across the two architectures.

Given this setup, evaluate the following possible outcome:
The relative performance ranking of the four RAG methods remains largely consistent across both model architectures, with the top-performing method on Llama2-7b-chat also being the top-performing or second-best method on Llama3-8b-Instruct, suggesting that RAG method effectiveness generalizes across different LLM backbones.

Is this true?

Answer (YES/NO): YES